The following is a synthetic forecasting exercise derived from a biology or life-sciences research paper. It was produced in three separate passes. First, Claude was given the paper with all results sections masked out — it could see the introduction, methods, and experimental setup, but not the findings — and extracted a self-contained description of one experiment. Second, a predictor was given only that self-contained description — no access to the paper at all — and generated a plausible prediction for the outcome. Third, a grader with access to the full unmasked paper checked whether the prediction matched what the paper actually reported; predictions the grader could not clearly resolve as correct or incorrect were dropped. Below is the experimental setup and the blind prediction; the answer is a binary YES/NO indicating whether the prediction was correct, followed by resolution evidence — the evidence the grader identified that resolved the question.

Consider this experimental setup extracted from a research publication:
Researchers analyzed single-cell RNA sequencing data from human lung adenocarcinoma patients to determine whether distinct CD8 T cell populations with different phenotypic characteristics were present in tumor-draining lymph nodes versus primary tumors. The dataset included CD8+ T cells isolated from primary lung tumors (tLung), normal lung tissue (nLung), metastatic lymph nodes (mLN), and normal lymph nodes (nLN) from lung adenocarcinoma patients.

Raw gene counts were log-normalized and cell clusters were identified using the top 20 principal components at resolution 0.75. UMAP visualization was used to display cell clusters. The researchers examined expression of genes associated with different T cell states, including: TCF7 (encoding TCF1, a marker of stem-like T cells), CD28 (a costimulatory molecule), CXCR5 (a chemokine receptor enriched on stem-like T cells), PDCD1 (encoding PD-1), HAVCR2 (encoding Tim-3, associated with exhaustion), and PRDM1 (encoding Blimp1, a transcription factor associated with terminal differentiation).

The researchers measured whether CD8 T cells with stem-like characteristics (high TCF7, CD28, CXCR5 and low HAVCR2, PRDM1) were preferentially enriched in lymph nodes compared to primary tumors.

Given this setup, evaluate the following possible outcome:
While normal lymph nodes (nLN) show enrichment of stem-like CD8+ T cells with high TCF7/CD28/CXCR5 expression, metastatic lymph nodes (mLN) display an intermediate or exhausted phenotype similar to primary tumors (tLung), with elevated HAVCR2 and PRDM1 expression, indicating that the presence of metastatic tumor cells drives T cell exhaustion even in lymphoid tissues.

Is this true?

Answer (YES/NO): YES